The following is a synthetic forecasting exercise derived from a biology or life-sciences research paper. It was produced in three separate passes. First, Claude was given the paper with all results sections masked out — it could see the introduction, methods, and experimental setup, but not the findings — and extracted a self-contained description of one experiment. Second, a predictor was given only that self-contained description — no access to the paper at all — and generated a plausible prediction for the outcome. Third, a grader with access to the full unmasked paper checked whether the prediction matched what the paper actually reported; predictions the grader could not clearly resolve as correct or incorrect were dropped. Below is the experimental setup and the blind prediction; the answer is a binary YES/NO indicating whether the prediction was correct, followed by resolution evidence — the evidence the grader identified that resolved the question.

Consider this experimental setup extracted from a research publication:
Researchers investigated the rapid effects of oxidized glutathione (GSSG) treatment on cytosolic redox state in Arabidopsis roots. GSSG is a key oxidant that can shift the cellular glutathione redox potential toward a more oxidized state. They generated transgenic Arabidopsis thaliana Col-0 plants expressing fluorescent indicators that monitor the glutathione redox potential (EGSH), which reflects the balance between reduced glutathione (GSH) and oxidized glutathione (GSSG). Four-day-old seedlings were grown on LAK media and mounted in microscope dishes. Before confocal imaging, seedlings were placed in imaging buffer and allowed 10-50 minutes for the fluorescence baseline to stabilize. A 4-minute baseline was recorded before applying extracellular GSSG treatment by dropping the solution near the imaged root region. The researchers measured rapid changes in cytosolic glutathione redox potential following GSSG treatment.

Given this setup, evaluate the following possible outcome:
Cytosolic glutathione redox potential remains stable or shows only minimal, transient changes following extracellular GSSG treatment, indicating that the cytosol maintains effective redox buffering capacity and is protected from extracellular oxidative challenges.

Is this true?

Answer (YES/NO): NO